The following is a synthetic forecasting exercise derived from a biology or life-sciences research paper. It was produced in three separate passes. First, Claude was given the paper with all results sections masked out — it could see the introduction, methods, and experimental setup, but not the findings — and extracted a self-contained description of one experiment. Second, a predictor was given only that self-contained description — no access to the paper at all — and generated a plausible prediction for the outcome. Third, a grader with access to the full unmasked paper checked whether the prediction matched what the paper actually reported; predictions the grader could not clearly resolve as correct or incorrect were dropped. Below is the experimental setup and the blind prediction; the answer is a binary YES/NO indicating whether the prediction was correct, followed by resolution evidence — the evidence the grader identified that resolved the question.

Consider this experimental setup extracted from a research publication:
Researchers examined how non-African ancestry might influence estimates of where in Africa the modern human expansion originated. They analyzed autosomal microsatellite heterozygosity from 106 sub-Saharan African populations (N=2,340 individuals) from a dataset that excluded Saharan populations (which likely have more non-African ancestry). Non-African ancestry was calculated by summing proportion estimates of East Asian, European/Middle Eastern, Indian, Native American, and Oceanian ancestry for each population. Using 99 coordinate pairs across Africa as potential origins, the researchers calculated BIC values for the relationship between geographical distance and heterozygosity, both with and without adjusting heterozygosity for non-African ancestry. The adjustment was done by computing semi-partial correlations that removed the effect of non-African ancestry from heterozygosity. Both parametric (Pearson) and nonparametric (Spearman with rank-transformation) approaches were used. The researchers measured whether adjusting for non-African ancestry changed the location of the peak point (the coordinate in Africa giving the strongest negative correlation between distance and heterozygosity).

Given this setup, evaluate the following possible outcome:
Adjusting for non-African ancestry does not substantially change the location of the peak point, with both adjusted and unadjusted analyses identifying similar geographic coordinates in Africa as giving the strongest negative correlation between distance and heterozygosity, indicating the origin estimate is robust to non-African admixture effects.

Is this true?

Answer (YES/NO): YES